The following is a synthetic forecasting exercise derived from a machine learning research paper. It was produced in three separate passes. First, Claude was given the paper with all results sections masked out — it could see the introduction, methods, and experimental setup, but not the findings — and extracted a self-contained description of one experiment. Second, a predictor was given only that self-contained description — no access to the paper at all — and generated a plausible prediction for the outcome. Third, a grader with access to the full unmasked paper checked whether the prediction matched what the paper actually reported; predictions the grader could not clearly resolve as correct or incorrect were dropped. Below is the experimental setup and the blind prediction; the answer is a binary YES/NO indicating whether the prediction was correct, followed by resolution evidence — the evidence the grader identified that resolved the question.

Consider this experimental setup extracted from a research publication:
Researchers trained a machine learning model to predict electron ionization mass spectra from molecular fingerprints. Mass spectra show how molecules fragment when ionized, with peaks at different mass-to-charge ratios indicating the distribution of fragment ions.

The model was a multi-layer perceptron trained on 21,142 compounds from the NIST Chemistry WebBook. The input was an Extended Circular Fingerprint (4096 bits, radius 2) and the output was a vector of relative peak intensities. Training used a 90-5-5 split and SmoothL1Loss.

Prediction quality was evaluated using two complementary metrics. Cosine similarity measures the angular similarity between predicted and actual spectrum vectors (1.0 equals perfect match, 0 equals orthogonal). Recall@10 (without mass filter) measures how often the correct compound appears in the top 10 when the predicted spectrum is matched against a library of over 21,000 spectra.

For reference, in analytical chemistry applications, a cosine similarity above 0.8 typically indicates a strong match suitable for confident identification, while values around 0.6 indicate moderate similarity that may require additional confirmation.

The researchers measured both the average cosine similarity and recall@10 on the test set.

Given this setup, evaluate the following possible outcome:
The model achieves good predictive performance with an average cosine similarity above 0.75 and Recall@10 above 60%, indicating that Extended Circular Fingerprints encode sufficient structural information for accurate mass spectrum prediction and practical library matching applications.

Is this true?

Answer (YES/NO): NO